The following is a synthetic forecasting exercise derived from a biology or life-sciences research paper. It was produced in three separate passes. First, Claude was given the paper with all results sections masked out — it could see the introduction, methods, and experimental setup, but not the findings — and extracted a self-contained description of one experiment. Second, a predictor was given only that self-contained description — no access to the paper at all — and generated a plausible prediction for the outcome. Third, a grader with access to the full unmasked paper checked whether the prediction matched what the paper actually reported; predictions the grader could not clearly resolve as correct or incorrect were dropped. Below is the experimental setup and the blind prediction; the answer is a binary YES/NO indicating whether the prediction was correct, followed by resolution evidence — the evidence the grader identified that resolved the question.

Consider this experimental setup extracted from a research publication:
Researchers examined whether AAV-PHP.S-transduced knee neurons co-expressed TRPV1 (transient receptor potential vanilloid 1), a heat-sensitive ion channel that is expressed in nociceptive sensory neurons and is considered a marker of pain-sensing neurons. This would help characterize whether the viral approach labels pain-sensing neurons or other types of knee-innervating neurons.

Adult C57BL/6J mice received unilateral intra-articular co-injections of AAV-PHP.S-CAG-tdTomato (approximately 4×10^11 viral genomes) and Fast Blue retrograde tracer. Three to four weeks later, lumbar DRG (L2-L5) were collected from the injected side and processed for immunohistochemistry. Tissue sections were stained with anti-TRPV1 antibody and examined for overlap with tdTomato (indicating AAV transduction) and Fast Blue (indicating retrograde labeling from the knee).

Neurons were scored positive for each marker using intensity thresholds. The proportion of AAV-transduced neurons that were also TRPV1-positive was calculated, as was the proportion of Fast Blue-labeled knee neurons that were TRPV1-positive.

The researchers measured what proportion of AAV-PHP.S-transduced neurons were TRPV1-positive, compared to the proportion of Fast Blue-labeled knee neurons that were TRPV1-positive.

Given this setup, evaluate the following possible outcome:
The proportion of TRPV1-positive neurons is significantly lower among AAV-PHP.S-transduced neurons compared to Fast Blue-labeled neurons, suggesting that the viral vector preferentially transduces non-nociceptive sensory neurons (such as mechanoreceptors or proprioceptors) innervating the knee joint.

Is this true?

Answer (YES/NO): NO